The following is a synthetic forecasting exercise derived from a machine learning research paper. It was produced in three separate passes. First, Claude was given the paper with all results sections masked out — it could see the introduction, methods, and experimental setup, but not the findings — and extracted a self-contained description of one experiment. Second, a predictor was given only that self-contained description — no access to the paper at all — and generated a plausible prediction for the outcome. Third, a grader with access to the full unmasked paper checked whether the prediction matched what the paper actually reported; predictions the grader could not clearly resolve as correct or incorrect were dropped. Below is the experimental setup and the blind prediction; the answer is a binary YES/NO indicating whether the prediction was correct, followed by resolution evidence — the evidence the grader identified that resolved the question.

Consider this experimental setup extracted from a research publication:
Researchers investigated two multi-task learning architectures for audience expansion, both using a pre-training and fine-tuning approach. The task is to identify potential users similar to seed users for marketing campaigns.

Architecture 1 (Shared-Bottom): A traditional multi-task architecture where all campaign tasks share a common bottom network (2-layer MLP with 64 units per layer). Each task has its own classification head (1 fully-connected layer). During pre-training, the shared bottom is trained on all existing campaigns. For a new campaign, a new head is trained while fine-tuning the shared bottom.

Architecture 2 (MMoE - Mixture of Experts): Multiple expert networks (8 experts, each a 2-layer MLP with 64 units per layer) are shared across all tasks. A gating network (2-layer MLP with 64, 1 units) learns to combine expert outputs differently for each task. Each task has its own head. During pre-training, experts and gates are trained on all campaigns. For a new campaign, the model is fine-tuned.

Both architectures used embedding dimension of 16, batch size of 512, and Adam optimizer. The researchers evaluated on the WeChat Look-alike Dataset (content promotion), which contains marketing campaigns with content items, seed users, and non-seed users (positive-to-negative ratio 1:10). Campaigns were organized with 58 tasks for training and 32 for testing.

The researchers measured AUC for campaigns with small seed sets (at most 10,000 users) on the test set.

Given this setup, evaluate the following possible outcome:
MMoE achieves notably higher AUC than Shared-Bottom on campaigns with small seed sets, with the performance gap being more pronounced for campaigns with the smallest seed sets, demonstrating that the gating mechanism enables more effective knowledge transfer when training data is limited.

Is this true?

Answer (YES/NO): NO